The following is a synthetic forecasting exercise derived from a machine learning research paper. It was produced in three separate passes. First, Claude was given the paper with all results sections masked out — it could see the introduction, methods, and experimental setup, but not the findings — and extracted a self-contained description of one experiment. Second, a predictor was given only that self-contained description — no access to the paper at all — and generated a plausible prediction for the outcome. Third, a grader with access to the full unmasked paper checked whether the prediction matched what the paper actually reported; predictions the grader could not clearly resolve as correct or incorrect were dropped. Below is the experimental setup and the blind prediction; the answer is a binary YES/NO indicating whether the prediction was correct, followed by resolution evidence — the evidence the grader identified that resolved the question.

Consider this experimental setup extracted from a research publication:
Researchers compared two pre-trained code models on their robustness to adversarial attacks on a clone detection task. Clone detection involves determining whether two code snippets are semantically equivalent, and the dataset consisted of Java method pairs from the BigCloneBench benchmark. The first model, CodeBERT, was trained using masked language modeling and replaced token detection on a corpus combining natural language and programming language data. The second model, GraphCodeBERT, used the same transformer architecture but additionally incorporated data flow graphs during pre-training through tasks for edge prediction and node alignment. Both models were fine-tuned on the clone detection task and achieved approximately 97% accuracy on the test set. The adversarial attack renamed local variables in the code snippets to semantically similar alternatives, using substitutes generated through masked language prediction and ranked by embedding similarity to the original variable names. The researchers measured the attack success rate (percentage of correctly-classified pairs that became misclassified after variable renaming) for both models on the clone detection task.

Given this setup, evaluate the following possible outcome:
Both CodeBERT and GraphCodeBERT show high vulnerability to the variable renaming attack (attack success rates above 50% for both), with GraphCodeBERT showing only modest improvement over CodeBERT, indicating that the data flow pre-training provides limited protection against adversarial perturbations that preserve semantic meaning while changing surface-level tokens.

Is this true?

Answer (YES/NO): NO